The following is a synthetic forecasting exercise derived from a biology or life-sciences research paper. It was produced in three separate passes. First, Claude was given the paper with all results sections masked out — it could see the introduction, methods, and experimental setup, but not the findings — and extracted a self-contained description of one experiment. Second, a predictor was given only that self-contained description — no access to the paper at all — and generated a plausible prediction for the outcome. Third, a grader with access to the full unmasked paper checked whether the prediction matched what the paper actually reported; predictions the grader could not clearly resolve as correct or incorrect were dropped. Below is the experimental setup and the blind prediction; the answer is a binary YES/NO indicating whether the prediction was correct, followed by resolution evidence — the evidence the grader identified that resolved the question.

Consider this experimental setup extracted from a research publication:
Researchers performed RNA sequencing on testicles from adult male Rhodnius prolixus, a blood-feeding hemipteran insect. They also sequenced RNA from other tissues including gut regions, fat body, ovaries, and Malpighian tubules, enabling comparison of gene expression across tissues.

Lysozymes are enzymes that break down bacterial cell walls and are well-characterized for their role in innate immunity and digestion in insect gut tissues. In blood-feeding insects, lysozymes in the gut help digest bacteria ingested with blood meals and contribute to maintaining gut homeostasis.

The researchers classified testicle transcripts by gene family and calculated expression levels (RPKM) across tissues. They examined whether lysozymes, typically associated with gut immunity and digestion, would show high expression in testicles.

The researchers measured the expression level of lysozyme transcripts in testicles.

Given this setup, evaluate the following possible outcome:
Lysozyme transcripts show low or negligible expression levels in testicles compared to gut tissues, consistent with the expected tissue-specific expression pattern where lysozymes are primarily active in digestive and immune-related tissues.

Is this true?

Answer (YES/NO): NO